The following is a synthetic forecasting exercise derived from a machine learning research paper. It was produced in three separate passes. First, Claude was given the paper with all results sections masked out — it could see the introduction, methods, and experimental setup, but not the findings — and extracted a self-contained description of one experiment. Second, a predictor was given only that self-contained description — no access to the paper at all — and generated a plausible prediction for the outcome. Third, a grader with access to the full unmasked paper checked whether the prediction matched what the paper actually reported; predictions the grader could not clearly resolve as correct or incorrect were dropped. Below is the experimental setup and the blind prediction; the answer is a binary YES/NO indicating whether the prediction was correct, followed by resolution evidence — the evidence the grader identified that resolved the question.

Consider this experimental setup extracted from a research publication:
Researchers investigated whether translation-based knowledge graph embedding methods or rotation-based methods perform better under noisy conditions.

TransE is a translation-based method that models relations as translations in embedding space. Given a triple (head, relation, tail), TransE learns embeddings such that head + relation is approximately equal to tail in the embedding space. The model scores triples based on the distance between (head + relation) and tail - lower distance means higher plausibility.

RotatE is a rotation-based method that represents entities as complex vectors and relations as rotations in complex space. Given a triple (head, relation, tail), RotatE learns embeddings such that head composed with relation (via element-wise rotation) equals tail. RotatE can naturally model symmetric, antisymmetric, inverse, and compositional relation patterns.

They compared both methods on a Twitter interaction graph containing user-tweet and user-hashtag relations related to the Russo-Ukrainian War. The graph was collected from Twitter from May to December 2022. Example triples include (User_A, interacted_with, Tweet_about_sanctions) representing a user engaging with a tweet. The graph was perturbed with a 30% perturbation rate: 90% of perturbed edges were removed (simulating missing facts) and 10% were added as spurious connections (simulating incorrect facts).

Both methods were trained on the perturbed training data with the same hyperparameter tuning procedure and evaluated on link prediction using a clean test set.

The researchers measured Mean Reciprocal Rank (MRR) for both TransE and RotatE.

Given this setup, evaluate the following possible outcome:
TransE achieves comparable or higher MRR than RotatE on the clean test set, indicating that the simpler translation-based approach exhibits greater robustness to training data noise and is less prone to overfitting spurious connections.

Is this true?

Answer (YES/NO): NO